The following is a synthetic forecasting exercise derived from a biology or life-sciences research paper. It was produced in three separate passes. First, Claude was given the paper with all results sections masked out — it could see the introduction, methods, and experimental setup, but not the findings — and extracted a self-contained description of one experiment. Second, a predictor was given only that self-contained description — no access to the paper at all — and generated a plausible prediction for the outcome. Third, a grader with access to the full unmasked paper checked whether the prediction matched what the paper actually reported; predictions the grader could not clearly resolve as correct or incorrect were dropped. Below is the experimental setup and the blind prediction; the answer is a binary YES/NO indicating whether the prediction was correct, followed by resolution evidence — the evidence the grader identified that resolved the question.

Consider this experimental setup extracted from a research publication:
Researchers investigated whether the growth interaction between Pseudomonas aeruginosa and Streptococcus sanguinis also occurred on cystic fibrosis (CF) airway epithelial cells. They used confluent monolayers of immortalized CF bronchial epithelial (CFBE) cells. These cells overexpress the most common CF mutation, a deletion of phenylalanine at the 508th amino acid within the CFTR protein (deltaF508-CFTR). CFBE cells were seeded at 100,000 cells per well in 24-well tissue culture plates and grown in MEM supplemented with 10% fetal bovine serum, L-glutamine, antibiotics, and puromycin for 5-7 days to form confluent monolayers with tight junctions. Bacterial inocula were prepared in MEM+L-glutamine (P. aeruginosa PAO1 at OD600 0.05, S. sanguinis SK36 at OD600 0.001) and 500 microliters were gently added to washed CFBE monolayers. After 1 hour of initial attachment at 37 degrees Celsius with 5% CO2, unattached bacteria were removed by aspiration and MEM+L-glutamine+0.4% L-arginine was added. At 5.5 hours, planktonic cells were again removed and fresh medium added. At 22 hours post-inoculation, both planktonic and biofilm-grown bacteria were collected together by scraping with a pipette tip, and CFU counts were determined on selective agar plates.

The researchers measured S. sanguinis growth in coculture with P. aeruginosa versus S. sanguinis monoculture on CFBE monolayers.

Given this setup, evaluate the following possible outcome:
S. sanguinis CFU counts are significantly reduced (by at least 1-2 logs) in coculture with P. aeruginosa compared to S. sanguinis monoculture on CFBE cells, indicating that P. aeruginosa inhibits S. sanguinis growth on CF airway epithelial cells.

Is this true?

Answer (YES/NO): NO